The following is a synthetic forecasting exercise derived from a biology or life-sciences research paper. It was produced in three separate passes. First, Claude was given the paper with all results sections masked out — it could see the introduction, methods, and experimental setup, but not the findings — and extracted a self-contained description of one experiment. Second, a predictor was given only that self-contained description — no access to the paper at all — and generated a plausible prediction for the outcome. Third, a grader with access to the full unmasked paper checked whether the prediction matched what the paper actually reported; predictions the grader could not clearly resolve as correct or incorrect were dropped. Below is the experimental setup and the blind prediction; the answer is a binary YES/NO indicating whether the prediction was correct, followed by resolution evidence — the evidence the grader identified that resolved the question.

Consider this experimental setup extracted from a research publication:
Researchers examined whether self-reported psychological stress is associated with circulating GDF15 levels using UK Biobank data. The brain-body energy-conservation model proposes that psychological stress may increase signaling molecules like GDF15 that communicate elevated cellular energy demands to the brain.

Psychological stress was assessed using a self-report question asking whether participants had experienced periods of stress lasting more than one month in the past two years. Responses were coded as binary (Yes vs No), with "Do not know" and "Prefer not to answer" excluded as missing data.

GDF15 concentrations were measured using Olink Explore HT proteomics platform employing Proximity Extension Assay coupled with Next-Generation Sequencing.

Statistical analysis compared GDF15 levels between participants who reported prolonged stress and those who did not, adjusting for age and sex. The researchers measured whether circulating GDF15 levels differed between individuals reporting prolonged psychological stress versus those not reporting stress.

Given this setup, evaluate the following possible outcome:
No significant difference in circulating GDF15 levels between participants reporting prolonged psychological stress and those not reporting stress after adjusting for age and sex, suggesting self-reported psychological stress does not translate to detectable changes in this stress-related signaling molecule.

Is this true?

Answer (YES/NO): NO